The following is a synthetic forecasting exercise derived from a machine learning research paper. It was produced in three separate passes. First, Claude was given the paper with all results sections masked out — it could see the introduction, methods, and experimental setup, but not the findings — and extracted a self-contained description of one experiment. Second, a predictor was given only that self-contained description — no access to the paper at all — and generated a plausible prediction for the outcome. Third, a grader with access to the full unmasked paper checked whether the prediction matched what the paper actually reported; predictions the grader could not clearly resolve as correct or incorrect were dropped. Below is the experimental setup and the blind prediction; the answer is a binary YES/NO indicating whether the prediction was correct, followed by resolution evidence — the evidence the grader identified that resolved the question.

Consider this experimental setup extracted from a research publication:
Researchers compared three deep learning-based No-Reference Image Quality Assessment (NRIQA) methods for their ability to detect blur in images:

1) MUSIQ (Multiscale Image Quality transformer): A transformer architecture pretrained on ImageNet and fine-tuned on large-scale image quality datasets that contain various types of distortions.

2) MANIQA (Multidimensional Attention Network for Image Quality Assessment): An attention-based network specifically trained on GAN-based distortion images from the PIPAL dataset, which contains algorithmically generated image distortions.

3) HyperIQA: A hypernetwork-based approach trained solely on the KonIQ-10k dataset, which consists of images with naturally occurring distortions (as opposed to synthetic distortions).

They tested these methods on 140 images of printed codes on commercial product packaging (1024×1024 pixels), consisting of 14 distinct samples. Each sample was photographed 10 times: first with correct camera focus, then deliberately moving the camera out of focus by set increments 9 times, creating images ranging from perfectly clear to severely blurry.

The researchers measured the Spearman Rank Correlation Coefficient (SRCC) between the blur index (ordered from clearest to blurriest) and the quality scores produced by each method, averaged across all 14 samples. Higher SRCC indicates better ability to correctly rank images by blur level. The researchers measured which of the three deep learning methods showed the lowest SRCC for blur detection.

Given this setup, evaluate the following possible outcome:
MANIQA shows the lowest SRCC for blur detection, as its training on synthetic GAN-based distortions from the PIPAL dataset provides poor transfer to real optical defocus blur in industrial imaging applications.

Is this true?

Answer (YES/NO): NO